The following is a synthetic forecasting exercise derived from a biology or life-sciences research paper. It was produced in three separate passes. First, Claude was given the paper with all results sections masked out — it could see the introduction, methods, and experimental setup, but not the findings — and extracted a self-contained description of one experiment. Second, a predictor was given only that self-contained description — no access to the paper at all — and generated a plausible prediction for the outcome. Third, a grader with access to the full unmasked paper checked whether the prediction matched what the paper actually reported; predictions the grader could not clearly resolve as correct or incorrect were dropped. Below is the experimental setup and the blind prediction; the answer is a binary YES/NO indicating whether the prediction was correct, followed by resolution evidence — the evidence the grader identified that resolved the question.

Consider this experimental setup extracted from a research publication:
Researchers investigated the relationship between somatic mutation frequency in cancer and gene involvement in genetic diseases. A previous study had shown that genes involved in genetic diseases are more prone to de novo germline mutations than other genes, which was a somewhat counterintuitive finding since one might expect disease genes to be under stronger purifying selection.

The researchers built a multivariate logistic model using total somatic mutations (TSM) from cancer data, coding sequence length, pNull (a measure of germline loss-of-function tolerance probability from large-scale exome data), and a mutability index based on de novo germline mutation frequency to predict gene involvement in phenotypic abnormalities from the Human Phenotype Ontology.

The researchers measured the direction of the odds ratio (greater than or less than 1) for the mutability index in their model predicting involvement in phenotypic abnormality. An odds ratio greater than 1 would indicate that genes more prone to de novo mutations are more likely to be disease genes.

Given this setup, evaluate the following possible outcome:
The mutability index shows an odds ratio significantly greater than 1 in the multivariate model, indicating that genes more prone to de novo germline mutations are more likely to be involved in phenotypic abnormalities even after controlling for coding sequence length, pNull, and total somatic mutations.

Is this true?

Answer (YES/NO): YES